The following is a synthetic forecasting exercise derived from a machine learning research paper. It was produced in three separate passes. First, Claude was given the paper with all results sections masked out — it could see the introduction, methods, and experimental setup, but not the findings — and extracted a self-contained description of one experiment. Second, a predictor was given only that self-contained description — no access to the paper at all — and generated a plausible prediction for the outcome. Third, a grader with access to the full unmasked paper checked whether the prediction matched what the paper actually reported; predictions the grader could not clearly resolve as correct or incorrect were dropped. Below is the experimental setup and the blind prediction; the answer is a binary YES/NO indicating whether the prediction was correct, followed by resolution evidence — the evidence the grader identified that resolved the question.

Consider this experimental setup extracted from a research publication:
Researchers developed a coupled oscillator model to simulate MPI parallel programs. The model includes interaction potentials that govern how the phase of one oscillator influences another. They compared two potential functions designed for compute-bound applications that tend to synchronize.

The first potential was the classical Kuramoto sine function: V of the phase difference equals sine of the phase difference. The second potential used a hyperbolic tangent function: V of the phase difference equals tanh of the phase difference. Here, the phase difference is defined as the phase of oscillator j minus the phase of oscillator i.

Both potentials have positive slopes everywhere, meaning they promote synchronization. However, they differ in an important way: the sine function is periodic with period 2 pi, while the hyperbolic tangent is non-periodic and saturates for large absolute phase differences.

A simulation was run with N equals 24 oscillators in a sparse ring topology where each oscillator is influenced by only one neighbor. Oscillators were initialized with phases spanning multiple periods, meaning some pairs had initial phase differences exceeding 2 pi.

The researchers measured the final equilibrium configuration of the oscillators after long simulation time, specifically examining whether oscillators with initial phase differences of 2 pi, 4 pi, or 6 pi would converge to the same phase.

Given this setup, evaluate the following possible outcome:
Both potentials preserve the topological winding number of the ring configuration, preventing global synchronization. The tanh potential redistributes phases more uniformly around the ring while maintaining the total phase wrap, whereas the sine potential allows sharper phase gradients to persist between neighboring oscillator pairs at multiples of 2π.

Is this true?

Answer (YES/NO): NO